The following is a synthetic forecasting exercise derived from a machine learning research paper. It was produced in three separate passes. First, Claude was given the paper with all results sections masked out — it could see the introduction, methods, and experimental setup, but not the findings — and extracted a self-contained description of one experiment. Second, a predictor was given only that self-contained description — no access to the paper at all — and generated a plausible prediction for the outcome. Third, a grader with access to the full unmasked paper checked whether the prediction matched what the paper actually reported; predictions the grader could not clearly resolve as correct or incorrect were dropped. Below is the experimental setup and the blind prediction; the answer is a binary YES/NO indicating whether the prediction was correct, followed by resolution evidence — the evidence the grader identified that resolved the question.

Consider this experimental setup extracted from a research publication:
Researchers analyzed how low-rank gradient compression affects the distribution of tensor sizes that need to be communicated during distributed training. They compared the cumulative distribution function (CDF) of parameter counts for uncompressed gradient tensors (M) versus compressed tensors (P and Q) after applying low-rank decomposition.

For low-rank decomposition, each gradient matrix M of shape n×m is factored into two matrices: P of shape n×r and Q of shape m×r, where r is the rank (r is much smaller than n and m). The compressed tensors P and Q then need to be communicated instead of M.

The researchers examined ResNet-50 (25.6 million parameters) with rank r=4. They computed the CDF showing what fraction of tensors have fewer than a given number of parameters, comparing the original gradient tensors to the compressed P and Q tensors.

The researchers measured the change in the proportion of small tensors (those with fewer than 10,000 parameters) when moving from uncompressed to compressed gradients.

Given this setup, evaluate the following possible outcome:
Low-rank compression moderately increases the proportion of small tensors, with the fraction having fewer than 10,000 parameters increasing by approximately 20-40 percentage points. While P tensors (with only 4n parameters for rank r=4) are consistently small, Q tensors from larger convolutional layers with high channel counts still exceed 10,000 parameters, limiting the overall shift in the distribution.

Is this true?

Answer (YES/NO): YES